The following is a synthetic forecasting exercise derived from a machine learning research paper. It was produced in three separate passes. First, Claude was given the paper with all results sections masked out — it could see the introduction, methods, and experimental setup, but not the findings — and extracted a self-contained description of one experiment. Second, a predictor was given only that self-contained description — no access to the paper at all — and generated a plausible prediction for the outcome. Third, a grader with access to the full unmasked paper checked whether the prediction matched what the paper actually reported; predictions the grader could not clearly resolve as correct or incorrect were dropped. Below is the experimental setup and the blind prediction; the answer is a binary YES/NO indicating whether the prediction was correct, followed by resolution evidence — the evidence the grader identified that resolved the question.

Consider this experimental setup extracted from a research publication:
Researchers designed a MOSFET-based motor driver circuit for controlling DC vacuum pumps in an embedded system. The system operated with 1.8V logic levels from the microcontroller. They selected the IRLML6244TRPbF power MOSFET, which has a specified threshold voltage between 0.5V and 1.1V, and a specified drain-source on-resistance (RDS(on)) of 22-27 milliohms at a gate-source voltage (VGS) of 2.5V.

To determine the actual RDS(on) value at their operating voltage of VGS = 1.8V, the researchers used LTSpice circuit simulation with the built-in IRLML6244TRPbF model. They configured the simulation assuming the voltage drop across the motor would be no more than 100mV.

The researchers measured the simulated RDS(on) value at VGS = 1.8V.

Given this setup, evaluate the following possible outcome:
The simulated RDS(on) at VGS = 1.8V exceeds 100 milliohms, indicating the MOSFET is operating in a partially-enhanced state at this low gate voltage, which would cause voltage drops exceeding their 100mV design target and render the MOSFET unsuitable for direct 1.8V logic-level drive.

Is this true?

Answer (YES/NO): NO